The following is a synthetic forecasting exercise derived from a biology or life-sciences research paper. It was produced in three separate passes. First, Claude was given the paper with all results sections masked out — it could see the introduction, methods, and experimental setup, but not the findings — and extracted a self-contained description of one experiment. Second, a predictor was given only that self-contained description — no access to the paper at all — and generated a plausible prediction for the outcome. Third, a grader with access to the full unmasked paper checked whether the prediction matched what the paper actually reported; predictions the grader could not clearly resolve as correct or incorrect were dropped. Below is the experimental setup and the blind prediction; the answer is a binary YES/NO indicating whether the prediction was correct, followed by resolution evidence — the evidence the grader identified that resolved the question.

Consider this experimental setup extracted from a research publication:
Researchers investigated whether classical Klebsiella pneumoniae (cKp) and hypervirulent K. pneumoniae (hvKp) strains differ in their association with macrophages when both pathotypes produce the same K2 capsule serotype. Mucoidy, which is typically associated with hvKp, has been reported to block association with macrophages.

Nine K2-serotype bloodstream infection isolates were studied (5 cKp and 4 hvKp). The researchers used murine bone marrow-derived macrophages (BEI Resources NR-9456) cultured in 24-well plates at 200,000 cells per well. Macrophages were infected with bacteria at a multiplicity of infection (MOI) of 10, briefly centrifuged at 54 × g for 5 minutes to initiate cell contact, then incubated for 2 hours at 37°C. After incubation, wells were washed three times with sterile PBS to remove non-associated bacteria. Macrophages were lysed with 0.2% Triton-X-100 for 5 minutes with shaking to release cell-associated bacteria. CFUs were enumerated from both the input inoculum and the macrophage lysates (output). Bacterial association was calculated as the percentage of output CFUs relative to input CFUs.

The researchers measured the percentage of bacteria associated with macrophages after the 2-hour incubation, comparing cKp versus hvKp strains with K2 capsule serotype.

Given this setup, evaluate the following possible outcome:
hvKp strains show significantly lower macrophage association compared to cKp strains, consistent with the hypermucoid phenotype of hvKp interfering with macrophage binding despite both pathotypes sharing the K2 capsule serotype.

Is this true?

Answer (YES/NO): YES